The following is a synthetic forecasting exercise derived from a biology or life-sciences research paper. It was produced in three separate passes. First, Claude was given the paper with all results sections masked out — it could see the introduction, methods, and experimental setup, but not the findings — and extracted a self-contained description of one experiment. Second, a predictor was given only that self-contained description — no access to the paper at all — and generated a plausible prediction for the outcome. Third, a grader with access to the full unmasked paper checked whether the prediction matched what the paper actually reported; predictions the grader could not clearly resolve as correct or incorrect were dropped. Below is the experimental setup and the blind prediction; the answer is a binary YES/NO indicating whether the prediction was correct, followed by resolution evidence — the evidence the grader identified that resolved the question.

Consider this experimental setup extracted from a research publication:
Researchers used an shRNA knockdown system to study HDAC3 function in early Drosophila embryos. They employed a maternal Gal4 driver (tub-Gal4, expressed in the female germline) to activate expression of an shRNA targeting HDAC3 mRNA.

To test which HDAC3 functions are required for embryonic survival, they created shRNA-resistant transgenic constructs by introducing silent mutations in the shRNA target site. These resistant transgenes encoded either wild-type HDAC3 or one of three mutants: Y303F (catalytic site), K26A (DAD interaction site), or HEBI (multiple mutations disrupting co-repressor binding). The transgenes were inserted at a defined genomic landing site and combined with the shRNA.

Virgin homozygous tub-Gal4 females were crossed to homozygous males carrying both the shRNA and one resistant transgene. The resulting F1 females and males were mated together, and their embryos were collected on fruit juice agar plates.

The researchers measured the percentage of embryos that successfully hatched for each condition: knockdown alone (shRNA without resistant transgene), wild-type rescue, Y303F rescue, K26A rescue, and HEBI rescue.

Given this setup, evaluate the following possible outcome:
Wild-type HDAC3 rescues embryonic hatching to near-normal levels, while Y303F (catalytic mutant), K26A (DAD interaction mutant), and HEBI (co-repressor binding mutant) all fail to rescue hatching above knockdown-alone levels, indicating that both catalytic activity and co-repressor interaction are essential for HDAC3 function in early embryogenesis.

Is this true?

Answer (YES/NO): NO